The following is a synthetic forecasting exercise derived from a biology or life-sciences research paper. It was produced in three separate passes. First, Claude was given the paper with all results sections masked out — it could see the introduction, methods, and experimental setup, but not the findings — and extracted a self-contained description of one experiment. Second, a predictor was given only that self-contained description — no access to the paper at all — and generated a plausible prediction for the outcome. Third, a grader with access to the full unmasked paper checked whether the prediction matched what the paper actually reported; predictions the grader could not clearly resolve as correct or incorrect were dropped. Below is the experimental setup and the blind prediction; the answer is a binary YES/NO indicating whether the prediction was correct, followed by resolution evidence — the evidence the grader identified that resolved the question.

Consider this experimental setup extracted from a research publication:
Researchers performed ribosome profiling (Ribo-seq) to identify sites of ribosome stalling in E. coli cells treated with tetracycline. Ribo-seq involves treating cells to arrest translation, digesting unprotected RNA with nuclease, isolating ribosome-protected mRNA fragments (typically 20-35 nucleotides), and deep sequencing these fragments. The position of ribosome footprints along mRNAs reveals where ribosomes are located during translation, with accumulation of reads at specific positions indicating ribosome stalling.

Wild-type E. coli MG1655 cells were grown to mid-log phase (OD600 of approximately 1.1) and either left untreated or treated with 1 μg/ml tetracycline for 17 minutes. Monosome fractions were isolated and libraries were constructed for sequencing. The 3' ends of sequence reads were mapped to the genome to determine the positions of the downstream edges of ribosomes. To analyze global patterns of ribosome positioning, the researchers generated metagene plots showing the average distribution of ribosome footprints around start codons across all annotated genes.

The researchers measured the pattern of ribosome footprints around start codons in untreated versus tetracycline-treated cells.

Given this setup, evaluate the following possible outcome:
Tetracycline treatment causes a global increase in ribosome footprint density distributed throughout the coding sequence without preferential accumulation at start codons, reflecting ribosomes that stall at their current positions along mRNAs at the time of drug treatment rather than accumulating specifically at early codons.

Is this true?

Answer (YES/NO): NO